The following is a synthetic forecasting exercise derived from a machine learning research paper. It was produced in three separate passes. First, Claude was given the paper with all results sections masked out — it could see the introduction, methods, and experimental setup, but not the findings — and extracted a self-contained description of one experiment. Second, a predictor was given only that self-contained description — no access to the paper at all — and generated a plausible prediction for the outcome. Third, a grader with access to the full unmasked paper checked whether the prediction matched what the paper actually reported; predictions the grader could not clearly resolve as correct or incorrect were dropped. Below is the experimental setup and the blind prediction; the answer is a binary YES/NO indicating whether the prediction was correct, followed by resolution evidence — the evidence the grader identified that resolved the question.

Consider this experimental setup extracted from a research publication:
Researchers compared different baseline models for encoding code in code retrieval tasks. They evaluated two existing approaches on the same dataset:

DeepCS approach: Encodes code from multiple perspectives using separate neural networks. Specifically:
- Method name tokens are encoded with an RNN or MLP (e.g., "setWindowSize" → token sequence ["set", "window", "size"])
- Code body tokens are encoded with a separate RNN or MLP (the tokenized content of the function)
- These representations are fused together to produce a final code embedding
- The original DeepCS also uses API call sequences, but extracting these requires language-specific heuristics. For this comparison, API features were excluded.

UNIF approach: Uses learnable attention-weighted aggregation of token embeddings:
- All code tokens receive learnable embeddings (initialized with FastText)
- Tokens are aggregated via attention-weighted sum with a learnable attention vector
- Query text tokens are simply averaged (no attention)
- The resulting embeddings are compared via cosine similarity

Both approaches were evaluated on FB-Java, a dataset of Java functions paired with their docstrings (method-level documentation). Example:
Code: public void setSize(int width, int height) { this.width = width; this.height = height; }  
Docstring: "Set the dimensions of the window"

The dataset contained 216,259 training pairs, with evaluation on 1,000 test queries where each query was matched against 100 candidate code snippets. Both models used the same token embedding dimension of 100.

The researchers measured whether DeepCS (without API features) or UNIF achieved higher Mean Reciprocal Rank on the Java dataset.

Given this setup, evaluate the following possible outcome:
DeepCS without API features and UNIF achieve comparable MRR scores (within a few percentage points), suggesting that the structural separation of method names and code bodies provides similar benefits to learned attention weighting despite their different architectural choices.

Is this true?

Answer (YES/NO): NO